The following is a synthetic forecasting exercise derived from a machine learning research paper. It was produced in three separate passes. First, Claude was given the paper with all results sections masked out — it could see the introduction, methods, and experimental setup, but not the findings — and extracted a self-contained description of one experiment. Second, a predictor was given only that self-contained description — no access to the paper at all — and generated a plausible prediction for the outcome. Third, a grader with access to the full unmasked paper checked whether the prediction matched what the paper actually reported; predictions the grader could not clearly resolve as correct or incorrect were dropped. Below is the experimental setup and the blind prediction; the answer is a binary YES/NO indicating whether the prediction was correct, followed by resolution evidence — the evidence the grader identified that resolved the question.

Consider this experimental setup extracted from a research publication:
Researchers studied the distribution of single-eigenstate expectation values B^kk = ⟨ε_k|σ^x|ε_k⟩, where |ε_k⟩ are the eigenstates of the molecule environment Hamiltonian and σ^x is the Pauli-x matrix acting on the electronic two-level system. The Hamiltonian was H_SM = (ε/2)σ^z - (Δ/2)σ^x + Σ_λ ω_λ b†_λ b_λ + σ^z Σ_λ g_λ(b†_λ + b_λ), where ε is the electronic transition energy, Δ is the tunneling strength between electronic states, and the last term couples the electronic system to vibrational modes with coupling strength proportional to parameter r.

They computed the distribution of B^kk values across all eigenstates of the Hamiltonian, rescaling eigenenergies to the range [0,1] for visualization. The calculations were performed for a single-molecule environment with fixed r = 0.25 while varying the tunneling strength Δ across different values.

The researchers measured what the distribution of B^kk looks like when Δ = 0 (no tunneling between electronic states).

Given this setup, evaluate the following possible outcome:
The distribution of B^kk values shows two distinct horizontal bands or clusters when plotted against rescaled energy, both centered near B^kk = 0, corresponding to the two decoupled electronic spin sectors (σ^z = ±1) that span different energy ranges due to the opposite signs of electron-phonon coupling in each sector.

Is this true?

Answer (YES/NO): NO